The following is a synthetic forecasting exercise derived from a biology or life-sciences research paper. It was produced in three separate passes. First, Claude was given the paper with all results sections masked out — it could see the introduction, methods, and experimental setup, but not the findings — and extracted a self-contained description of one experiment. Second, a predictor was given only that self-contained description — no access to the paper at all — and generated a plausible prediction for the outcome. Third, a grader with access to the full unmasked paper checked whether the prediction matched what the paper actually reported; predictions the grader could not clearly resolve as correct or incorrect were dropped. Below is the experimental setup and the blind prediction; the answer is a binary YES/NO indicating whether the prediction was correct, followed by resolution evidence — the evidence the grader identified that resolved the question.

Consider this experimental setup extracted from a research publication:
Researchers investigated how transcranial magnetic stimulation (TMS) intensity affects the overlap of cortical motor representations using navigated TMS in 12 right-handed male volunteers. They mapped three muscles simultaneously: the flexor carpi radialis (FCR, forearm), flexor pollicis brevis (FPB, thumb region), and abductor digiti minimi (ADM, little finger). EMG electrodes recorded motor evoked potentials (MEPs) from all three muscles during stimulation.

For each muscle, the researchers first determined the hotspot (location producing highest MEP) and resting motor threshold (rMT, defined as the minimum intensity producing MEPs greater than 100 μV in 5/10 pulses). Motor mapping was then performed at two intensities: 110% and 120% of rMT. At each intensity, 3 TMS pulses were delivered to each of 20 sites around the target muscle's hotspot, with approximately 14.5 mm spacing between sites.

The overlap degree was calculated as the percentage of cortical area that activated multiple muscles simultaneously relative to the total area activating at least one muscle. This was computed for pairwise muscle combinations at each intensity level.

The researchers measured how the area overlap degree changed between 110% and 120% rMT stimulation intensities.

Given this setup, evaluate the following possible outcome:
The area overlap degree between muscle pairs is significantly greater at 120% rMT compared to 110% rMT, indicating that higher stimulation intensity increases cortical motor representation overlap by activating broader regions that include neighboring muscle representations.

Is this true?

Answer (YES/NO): YES